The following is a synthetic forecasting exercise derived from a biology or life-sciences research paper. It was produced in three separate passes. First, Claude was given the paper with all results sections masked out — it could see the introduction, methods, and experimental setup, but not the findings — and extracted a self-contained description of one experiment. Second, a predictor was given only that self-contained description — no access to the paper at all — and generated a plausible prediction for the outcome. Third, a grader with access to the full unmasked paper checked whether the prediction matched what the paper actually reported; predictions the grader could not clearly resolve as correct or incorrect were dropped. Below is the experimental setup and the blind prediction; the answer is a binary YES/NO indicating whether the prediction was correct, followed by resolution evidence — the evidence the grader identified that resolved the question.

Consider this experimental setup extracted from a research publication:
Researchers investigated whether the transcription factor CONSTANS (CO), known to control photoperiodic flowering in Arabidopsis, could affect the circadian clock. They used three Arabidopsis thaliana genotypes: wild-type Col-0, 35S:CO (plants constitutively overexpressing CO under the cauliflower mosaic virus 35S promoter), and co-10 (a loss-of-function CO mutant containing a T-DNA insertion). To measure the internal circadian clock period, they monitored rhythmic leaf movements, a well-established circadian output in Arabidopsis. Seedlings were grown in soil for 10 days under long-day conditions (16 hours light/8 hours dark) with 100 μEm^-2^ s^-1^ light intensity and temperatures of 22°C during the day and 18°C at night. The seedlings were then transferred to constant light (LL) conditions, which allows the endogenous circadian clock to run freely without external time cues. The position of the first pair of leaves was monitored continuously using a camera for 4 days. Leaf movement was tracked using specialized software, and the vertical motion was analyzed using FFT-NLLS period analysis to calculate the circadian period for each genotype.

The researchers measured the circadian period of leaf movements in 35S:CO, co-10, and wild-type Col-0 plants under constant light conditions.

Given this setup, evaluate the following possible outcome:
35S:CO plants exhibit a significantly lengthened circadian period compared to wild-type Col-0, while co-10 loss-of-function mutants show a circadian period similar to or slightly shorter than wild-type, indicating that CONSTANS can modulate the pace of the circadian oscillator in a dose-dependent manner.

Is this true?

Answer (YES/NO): NO